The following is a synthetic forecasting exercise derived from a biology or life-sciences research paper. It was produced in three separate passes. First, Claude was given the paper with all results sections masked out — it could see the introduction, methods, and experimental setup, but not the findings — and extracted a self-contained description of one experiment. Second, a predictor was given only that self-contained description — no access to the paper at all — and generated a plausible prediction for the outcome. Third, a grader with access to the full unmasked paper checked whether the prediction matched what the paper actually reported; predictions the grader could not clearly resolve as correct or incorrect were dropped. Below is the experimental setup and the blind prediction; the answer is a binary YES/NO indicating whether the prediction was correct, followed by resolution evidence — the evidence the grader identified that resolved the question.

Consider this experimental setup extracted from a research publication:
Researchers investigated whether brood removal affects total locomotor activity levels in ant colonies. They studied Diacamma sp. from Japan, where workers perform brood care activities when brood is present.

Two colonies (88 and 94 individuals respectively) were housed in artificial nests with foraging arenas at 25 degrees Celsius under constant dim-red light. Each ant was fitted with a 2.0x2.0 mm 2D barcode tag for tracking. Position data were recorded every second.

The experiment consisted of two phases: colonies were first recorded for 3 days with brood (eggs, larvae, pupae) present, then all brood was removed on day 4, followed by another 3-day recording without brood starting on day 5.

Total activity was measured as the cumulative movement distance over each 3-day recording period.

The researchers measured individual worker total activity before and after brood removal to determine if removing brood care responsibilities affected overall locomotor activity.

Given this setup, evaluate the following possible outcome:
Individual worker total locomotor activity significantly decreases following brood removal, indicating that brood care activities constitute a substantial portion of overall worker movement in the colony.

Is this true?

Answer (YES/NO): YES